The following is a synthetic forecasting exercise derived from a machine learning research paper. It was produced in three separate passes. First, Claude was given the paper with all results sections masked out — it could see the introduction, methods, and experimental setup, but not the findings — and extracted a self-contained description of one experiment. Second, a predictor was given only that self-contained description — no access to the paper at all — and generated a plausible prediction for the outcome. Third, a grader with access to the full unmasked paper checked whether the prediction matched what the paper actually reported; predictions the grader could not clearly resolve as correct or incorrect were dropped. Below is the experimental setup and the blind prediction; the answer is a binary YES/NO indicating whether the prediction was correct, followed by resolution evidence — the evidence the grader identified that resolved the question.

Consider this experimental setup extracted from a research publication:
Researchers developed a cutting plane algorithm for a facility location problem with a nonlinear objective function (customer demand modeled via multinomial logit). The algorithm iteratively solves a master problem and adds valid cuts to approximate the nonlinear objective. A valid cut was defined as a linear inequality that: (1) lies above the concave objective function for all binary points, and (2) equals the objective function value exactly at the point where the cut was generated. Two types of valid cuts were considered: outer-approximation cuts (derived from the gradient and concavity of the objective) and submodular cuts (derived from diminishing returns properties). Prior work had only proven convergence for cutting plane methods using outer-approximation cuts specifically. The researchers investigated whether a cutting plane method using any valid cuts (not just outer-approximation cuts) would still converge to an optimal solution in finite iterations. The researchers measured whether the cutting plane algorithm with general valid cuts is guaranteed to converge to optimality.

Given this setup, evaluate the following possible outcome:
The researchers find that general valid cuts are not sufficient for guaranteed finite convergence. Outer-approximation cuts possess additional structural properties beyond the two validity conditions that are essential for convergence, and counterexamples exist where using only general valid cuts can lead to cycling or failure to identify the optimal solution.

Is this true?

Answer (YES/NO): NO